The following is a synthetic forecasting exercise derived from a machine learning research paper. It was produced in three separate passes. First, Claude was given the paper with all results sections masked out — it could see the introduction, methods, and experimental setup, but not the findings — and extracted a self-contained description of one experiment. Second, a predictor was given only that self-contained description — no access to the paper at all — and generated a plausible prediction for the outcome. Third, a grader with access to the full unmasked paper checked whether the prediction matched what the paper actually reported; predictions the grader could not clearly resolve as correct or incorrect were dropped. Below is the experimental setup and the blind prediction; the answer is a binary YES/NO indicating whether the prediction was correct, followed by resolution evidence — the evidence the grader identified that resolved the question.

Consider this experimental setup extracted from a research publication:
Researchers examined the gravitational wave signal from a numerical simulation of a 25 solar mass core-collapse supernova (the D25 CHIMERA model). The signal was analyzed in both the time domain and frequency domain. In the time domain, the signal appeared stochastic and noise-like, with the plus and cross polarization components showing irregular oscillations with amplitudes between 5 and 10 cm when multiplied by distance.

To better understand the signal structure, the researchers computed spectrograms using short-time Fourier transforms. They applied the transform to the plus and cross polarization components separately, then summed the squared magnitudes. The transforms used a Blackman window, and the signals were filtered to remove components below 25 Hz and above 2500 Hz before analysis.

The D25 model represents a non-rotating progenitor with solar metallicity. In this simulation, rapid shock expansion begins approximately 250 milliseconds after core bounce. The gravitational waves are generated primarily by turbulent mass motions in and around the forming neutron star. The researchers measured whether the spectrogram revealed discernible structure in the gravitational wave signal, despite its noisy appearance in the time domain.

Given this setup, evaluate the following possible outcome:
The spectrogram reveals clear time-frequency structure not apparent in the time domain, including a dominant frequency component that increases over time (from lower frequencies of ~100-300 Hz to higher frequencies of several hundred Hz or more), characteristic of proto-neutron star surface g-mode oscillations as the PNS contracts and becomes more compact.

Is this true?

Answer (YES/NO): YES